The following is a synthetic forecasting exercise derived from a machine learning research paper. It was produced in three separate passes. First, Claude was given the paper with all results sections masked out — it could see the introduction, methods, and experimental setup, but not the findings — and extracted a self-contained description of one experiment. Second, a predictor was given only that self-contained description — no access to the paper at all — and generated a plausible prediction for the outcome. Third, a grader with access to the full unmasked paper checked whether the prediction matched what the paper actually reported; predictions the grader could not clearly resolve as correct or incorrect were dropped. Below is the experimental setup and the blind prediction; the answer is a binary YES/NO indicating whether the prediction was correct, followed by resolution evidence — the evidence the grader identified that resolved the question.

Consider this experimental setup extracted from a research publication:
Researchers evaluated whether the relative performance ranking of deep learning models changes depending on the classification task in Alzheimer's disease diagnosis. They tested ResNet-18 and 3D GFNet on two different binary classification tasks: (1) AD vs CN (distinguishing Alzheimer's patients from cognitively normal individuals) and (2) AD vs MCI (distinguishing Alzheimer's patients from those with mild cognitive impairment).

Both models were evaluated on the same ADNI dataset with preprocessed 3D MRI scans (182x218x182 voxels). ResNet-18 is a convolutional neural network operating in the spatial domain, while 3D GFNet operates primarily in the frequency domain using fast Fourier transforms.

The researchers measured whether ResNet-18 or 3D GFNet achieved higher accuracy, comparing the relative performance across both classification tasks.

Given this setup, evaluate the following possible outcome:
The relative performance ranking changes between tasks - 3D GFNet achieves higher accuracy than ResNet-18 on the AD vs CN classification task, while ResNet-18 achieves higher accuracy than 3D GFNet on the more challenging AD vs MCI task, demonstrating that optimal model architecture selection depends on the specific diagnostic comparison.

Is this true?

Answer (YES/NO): NO